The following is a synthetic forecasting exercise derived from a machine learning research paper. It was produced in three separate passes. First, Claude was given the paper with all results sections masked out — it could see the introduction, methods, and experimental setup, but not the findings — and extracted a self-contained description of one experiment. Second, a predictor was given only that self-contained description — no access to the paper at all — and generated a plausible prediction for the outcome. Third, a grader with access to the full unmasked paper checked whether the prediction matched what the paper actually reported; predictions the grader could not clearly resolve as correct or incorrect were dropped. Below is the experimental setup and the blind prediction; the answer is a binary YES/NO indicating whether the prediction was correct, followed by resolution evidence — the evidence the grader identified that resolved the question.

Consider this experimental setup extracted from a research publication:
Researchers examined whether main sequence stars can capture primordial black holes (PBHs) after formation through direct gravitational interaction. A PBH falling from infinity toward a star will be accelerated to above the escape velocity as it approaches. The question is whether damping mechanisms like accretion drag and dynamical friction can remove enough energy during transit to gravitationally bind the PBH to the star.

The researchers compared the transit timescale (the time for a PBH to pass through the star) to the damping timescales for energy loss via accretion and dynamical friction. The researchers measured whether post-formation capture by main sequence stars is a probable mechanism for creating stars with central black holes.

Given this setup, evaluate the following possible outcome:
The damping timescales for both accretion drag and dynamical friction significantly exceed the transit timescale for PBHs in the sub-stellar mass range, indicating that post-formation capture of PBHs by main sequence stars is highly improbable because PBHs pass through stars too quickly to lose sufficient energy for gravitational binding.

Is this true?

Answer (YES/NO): YES